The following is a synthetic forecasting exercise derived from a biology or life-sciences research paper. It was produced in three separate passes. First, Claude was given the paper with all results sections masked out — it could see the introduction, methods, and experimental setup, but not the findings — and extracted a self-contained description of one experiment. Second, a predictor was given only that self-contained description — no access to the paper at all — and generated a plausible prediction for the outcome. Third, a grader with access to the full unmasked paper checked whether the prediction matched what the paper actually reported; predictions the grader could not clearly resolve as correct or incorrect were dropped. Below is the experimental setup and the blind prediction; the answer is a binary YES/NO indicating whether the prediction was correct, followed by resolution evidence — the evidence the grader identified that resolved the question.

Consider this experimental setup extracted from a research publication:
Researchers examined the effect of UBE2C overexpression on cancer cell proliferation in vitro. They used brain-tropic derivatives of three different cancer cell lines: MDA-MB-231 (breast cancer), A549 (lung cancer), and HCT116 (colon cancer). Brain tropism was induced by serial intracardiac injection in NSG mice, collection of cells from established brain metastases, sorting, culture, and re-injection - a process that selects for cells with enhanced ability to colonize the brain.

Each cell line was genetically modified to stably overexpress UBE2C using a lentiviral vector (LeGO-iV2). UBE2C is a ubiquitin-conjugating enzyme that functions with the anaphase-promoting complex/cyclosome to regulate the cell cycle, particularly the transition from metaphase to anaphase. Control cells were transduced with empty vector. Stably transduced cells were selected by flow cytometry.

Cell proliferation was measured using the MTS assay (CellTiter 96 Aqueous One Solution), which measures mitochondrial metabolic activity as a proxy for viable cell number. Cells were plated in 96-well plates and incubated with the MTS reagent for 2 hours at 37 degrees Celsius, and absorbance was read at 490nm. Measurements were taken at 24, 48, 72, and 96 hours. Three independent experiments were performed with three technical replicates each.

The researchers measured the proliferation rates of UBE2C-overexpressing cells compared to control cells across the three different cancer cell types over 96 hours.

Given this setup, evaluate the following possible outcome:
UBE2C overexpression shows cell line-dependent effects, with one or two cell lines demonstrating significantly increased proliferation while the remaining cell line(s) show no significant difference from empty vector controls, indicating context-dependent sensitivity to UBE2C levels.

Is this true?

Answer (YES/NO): NO